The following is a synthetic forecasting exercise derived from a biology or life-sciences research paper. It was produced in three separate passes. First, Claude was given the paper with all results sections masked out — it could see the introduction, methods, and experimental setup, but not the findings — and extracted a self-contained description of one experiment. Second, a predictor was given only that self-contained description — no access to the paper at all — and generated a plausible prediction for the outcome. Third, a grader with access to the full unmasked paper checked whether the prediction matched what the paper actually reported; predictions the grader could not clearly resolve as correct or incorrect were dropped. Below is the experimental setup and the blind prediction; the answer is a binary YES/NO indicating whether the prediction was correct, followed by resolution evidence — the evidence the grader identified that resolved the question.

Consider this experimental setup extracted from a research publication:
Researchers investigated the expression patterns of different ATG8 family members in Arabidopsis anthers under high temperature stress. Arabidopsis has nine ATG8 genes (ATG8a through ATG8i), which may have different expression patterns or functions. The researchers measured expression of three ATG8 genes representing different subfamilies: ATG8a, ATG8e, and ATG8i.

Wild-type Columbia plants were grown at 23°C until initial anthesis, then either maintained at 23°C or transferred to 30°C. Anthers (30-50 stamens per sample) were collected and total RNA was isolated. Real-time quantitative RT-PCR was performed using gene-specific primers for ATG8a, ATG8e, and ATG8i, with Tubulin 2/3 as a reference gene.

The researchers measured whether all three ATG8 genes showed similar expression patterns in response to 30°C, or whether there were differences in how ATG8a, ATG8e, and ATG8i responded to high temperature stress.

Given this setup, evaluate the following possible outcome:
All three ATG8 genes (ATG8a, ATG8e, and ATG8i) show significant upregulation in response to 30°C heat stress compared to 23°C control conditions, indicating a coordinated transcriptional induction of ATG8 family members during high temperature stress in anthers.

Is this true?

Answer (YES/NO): YES